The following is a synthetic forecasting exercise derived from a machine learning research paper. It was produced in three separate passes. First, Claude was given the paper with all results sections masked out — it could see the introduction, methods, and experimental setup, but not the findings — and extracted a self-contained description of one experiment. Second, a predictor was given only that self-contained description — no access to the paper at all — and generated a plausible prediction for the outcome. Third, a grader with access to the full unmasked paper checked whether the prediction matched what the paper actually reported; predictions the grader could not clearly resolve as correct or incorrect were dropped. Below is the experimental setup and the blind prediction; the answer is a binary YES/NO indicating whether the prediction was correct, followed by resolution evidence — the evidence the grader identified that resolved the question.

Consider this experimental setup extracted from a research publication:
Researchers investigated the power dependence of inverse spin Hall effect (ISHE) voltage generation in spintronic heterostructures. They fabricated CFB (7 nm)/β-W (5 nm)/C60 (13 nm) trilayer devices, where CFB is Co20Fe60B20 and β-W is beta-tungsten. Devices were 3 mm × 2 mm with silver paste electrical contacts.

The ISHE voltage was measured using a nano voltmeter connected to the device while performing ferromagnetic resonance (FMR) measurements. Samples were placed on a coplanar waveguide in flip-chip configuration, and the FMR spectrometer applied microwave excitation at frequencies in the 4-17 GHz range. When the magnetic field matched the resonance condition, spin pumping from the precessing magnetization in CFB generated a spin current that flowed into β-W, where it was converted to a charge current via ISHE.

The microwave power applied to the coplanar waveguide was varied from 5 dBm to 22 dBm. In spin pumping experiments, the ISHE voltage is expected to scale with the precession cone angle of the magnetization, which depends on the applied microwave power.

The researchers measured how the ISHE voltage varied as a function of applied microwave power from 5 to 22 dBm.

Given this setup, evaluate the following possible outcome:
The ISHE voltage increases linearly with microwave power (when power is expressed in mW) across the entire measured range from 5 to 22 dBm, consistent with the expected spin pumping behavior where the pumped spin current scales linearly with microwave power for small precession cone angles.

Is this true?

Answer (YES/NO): YES